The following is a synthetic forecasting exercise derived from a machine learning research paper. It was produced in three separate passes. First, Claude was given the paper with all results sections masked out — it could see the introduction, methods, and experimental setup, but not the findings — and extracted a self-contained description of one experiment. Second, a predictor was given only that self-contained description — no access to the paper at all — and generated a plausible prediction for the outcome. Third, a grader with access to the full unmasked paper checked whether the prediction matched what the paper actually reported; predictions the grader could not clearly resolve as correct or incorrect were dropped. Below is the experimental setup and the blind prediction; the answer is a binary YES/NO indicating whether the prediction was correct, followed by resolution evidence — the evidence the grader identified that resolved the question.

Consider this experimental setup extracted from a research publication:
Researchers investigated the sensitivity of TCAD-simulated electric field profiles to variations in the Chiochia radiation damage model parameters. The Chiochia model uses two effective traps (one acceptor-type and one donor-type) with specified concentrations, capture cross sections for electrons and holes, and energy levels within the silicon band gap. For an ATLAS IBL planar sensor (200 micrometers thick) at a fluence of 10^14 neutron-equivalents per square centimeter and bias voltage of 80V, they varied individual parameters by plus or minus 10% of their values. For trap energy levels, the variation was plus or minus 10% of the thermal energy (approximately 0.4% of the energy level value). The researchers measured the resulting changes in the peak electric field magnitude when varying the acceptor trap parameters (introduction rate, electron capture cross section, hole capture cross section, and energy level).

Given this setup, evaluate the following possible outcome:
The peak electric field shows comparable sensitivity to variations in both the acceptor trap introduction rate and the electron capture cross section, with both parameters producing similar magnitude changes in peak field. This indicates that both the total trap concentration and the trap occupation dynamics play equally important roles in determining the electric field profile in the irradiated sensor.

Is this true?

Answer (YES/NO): YES